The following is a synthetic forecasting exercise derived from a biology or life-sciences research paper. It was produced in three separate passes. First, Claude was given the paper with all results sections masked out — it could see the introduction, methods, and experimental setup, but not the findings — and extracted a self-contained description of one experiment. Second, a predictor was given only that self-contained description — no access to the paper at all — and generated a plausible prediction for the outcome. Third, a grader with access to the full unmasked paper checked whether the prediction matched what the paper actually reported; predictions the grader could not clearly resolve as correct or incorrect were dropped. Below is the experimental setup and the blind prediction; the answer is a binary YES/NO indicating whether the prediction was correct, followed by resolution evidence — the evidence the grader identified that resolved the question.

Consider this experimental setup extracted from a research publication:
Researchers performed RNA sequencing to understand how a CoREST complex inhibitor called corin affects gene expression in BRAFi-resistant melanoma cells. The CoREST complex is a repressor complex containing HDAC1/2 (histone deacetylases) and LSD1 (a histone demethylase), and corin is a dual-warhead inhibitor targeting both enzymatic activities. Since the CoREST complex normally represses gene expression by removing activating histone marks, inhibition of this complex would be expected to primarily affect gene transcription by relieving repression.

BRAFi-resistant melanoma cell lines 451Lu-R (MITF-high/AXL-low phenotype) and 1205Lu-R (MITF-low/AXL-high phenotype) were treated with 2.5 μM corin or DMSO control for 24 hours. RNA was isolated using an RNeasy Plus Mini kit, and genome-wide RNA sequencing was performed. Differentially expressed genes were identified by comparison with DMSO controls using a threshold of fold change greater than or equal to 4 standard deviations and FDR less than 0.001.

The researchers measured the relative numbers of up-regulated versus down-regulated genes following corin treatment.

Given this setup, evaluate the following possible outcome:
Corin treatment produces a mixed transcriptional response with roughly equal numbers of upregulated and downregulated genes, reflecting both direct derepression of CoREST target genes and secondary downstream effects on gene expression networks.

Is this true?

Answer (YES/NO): NO